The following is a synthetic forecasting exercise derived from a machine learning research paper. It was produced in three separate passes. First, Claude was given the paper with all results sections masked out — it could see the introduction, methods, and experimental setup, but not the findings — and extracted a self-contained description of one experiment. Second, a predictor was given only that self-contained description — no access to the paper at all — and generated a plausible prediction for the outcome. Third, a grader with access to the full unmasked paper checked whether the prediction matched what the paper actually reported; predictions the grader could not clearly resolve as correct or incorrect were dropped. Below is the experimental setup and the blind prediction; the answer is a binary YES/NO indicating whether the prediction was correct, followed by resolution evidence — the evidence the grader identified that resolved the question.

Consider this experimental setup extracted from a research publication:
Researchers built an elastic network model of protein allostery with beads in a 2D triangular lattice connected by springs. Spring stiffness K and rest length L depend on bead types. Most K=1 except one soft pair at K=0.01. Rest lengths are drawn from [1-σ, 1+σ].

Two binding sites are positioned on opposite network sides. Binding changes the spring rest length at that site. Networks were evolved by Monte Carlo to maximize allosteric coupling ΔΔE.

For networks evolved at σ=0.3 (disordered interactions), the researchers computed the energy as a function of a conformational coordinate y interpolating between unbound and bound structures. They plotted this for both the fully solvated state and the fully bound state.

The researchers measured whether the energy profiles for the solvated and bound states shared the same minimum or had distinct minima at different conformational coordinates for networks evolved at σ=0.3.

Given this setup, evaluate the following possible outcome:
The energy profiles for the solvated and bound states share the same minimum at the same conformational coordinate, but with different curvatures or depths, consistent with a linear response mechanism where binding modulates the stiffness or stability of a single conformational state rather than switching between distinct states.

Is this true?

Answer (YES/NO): NO